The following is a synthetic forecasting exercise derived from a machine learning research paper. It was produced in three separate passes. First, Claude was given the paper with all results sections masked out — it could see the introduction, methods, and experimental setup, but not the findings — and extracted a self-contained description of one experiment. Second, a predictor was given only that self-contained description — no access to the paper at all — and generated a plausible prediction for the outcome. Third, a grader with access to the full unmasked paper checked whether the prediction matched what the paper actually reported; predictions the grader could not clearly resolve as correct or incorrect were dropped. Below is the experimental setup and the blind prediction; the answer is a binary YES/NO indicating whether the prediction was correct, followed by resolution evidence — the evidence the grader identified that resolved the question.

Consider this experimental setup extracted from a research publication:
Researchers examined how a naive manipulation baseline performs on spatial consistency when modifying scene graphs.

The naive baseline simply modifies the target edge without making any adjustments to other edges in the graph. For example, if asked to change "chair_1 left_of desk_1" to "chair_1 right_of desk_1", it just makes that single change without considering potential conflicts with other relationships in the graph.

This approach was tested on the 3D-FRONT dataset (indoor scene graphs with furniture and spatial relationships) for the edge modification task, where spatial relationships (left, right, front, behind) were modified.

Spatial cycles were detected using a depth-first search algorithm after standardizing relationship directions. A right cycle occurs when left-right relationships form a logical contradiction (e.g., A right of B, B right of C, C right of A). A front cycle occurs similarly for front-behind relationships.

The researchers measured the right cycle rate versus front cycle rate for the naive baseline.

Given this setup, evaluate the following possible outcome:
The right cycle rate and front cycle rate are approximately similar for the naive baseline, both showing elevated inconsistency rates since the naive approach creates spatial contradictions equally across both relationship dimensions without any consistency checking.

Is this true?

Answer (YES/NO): YES